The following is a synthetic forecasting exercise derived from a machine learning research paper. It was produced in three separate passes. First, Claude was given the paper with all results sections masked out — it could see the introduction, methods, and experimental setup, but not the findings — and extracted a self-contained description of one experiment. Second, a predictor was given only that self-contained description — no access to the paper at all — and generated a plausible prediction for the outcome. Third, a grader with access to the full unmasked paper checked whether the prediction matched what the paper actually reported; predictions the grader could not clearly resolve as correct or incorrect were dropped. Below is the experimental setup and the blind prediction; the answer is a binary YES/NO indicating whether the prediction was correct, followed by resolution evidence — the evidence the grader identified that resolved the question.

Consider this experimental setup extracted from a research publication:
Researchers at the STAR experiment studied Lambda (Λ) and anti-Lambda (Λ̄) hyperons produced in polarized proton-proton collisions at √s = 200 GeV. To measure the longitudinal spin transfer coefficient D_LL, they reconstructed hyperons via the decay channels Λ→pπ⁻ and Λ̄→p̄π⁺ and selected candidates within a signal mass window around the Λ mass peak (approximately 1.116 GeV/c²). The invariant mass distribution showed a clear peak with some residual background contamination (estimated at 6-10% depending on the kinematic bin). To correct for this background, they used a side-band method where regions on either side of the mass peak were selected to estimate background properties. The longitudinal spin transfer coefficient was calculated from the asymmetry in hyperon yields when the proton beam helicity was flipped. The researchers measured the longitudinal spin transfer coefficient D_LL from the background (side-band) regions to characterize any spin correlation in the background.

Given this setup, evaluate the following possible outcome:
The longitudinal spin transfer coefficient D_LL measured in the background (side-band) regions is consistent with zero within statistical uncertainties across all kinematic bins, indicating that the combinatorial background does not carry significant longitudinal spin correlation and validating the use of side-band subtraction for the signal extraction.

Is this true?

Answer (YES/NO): YES